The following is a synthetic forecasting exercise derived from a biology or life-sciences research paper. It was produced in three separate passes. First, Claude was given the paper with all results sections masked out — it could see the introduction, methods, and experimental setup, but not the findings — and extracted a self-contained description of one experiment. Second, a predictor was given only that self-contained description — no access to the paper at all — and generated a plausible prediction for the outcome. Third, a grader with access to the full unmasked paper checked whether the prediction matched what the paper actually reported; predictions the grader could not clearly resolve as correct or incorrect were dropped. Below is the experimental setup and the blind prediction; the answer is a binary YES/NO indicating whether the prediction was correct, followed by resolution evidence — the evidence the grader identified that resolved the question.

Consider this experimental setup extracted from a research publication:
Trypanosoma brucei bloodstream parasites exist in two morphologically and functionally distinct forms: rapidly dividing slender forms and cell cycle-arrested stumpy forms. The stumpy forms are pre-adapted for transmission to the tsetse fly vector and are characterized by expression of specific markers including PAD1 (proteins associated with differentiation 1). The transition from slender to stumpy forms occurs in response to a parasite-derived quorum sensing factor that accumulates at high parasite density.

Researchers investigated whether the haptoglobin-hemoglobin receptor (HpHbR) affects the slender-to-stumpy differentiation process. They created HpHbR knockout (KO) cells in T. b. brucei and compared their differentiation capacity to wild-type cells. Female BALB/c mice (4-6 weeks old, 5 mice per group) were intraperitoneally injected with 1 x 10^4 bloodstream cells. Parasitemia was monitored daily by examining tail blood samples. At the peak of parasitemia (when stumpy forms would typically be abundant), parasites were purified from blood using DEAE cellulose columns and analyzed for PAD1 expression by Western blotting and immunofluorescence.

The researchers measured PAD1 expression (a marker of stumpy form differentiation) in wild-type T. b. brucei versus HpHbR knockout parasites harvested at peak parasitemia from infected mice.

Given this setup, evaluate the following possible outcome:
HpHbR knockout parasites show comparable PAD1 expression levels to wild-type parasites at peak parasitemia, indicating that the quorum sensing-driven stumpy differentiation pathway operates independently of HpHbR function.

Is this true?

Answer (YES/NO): NO